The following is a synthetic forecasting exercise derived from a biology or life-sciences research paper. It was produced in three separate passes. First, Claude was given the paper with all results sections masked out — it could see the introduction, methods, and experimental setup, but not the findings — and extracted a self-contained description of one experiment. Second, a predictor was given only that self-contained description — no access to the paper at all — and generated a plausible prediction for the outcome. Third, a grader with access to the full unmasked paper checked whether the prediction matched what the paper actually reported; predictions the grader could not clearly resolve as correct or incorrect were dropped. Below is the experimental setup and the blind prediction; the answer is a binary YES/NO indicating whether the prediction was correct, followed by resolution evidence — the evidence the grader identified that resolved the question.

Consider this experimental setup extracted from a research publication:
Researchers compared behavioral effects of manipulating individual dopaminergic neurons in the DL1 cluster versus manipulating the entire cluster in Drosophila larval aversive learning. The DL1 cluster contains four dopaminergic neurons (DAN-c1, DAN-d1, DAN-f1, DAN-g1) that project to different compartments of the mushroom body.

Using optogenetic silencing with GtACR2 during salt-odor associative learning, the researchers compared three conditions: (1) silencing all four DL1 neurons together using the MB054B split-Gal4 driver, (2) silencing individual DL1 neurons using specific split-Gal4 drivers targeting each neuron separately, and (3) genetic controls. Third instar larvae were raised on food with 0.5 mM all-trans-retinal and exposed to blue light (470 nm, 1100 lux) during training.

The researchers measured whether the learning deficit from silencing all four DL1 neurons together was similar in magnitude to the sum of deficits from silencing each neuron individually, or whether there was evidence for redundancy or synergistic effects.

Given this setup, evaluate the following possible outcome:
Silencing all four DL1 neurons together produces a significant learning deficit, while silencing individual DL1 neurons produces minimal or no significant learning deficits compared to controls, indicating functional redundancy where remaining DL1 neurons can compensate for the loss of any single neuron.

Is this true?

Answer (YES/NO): NO